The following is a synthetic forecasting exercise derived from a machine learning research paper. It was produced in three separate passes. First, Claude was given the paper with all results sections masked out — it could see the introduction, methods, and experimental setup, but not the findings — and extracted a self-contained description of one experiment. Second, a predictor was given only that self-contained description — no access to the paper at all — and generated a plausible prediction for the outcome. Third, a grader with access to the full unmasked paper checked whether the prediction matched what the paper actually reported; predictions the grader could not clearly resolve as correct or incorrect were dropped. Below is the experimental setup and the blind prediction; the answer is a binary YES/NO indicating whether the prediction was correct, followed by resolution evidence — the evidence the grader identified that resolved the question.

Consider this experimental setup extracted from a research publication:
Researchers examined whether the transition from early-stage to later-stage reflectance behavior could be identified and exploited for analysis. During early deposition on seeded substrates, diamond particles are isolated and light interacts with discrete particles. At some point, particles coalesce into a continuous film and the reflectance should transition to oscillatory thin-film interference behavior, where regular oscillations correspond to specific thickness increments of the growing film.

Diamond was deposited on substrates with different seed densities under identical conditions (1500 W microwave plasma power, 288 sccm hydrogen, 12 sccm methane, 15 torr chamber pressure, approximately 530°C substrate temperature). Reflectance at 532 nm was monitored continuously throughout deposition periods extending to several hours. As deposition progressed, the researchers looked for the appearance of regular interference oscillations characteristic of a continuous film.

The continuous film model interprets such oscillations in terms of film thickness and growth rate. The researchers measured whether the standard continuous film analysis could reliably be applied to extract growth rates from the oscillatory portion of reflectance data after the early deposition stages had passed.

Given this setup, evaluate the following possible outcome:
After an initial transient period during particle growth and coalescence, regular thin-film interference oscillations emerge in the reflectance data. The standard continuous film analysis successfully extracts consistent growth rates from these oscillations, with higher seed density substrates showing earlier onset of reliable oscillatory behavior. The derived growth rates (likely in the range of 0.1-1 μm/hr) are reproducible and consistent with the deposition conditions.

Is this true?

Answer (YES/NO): NO